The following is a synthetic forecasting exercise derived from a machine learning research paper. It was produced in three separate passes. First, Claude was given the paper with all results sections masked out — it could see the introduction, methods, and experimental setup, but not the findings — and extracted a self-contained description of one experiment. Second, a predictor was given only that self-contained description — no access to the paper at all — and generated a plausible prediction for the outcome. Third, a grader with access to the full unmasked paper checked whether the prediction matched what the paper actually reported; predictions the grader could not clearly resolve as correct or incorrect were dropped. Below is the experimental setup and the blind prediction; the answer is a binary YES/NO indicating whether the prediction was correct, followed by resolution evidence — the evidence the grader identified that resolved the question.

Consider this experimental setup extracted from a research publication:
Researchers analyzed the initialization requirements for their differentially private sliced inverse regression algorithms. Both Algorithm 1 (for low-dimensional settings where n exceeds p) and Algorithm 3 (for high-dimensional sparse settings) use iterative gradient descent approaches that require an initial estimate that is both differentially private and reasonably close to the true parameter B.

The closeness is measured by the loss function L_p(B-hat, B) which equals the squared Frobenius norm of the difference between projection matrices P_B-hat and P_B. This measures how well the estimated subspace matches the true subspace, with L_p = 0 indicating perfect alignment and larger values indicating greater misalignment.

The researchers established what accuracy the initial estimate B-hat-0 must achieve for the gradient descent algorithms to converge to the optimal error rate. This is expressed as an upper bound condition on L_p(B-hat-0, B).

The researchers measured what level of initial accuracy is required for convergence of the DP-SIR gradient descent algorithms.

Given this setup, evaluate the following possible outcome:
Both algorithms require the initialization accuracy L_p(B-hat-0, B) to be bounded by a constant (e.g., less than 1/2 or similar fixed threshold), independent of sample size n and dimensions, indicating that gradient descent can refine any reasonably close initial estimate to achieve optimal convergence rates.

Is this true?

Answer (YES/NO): YES